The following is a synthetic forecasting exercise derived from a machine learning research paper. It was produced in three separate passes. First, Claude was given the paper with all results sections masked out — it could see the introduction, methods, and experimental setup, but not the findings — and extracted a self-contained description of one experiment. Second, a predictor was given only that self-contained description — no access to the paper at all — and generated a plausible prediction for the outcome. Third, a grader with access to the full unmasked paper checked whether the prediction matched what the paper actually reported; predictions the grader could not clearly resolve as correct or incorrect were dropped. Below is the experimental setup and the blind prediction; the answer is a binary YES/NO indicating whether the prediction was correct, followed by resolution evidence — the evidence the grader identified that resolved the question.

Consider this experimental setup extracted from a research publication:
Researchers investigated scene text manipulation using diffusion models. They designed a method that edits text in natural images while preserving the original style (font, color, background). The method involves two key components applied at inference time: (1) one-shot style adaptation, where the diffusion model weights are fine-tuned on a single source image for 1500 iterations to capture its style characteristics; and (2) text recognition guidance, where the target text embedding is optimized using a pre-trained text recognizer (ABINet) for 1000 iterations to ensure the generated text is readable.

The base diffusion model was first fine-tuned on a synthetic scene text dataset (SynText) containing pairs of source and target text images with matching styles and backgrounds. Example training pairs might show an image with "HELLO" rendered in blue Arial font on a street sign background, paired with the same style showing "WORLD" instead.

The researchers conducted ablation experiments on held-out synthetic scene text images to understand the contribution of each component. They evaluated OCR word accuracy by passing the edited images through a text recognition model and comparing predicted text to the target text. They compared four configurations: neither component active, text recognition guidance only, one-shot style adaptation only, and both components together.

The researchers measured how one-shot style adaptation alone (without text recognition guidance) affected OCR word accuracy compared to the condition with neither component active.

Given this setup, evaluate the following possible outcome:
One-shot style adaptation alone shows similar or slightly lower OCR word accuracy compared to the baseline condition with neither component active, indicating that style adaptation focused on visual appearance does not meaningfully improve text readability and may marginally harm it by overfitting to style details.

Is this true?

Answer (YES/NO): NO